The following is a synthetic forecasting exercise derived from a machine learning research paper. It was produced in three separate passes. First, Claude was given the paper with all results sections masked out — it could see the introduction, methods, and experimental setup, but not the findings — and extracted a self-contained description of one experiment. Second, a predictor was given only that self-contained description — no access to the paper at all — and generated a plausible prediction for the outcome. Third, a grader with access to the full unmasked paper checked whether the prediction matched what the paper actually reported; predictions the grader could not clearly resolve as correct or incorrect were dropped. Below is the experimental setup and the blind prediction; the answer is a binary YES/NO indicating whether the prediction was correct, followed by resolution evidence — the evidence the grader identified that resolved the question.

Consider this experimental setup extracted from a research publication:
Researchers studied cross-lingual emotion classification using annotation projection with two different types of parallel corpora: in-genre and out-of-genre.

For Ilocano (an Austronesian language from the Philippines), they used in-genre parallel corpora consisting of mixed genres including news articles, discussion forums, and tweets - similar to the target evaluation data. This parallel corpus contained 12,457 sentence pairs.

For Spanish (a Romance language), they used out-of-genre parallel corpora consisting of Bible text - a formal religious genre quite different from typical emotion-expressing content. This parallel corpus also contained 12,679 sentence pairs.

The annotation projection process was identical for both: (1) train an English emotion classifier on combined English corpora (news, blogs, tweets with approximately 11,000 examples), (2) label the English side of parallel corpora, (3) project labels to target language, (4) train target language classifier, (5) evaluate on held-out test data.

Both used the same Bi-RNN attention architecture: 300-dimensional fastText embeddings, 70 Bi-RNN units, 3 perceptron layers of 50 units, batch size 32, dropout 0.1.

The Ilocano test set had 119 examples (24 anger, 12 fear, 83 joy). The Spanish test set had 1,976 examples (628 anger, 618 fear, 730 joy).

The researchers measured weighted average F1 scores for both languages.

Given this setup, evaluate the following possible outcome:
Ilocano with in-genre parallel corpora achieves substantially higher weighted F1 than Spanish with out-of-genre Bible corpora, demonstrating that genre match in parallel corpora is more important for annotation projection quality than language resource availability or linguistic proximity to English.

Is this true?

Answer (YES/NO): YES